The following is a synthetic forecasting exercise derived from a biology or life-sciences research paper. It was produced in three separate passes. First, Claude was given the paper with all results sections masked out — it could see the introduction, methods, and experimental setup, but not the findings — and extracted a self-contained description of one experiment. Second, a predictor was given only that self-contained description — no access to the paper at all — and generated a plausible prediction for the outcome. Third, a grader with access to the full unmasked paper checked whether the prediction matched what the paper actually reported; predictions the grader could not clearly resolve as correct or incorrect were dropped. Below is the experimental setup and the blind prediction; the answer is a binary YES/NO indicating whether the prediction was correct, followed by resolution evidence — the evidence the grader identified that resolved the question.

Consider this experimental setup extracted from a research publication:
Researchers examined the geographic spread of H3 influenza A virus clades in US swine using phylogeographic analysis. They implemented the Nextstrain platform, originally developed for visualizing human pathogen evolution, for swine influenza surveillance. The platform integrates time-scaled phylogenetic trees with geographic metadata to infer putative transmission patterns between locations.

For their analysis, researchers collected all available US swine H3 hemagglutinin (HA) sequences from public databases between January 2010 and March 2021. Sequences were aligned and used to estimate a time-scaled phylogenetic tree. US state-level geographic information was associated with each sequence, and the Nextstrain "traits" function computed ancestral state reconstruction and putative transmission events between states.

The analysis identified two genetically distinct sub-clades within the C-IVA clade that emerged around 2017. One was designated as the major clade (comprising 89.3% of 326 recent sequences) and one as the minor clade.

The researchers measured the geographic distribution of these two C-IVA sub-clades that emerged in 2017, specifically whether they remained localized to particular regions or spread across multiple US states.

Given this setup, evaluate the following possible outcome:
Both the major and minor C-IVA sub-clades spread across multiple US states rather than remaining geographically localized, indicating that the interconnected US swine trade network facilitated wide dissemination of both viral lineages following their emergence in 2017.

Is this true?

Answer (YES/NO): NO